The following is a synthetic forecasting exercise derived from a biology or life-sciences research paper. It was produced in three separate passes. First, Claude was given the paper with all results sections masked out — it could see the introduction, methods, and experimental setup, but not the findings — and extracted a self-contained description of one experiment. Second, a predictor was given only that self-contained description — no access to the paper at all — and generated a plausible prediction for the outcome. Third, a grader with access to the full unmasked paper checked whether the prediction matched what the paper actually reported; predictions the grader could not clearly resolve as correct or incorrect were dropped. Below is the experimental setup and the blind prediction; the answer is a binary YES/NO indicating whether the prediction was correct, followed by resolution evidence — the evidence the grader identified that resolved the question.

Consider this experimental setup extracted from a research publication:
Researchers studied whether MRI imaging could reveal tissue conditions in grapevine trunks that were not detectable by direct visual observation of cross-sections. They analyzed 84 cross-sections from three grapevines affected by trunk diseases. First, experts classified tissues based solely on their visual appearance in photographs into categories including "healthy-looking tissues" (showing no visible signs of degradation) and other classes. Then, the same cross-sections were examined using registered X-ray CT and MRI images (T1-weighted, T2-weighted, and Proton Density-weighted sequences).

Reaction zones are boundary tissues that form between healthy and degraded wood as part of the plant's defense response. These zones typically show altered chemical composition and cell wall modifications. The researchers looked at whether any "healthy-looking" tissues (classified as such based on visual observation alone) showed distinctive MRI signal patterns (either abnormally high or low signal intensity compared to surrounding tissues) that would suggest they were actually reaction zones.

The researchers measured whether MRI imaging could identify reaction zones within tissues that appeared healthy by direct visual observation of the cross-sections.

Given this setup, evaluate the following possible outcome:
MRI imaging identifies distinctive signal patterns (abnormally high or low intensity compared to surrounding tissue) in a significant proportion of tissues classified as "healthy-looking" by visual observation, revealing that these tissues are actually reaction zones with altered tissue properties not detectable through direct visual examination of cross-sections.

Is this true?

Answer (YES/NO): YES